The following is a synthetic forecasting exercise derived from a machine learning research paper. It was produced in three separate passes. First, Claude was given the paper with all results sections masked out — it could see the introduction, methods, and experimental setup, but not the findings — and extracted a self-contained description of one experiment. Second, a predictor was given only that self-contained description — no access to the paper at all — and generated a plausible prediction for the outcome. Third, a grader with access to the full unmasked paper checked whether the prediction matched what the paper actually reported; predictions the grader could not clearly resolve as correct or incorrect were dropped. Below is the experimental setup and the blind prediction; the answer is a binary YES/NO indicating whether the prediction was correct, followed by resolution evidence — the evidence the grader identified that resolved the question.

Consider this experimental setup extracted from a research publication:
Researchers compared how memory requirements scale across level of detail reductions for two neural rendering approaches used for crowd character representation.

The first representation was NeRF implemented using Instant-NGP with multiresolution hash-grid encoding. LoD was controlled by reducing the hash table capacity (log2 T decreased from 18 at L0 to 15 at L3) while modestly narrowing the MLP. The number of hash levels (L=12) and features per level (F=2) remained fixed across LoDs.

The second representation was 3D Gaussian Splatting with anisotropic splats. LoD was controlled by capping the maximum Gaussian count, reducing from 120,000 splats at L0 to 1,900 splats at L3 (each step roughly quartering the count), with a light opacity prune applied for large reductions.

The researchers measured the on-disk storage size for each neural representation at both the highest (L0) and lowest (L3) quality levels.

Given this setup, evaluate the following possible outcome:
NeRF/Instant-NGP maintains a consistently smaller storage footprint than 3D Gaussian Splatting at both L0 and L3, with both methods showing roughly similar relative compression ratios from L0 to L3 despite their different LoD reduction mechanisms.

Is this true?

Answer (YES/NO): NO